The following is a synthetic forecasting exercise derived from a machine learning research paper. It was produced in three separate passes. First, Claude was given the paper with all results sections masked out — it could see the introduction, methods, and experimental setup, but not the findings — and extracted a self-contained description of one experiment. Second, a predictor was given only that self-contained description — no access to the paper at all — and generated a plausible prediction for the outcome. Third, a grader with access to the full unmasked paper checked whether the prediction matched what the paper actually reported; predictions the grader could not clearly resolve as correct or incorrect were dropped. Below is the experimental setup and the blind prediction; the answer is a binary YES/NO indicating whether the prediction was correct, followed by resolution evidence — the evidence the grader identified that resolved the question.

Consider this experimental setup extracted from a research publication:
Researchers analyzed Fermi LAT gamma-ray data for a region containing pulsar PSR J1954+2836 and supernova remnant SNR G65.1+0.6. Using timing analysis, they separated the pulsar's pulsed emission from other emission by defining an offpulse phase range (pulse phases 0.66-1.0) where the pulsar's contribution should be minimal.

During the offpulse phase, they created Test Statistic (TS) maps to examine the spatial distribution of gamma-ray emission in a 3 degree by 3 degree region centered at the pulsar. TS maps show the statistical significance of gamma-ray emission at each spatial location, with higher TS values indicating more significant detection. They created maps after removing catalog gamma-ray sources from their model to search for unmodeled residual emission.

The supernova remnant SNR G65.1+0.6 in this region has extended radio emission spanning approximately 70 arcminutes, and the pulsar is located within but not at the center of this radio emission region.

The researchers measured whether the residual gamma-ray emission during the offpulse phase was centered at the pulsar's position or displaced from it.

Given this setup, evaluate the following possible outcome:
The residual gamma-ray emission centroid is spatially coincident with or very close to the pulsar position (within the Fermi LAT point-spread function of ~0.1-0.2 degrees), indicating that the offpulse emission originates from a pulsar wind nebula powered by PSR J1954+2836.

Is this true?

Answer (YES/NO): NO